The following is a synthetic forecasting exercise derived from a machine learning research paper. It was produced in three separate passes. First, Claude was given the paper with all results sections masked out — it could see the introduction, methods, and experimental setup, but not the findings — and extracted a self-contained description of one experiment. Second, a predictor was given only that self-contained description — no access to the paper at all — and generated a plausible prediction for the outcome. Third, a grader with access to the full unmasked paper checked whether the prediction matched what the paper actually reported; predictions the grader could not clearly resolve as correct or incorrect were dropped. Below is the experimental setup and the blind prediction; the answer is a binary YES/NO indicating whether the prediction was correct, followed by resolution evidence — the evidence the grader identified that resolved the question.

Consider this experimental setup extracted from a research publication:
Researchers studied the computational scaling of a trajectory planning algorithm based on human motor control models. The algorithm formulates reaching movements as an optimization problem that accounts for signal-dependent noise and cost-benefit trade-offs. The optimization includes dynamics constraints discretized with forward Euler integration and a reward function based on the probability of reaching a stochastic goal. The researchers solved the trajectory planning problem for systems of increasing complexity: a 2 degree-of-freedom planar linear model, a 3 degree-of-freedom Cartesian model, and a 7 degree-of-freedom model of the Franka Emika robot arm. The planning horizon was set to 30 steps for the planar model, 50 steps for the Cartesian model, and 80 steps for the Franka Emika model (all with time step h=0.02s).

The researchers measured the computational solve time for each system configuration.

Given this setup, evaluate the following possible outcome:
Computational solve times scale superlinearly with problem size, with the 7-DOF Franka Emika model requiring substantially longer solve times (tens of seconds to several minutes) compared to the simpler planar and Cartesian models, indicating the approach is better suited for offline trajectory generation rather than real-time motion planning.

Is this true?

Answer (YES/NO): NO